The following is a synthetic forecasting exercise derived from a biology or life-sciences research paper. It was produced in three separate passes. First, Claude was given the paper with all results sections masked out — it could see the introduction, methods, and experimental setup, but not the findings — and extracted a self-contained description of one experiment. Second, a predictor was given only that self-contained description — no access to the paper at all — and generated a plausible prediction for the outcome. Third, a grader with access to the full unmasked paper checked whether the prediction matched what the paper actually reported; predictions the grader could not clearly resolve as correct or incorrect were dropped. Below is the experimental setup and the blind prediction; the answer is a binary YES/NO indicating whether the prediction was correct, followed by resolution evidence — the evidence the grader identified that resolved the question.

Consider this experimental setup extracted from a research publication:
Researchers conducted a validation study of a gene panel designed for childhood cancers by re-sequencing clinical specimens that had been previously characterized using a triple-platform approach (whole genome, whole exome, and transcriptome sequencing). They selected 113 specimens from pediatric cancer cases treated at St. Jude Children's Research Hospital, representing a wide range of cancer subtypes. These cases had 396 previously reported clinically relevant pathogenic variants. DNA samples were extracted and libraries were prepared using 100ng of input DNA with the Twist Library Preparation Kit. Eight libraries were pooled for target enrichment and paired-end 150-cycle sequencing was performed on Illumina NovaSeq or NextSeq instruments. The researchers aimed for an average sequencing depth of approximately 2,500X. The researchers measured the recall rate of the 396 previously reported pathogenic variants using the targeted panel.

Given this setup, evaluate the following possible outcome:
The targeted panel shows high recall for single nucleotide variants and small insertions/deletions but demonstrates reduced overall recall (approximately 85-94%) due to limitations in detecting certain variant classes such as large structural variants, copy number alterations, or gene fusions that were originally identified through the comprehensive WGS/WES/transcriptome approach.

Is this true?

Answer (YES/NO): YES